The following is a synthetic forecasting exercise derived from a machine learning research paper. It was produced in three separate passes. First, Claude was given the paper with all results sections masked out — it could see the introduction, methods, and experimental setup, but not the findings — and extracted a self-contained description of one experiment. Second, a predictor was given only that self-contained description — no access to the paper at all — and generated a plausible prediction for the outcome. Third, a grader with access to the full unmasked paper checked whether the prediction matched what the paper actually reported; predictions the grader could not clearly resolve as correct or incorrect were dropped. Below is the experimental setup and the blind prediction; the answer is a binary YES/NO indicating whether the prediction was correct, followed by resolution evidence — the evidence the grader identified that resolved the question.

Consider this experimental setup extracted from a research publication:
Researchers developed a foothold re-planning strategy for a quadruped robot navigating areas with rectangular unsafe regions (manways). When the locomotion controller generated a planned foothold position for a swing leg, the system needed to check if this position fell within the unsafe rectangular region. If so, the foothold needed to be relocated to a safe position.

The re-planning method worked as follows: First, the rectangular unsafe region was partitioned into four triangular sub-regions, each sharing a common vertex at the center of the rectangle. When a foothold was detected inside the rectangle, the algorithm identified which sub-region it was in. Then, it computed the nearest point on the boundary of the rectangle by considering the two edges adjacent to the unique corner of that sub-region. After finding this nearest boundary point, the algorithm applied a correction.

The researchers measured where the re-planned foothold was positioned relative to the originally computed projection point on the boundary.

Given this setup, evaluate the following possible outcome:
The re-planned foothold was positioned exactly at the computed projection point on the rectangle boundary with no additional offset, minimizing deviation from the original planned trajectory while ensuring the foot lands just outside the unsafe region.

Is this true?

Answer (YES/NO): NO